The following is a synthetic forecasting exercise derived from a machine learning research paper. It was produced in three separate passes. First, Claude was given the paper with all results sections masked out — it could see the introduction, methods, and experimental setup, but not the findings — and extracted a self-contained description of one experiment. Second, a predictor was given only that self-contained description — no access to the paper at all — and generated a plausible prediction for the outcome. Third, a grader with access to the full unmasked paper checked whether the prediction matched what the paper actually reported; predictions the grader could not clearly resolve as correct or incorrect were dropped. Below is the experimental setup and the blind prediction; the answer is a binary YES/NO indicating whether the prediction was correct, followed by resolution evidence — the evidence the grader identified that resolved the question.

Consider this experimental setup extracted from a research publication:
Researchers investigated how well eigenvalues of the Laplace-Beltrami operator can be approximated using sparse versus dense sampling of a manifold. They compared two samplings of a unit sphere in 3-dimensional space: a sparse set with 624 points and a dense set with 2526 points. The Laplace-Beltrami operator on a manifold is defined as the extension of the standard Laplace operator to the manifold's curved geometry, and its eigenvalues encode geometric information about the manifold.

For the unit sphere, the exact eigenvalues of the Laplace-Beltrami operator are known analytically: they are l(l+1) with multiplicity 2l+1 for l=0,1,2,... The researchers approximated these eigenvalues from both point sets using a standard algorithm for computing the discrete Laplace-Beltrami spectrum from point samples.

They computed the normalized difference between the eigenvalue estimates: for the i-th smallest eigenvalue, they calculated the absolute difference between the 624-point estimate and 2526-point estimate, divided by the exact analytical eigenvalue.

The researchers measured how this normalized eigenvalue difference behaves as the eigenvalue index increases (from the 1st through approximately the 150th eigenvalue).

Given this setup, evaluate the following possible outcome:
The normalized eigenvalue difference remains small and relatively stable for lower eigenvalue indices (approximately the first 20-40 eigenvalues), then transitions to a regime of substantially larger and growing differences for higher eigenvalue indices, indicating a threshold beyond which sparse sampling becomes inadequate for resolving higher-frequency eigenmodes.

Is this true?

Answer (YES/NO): NO